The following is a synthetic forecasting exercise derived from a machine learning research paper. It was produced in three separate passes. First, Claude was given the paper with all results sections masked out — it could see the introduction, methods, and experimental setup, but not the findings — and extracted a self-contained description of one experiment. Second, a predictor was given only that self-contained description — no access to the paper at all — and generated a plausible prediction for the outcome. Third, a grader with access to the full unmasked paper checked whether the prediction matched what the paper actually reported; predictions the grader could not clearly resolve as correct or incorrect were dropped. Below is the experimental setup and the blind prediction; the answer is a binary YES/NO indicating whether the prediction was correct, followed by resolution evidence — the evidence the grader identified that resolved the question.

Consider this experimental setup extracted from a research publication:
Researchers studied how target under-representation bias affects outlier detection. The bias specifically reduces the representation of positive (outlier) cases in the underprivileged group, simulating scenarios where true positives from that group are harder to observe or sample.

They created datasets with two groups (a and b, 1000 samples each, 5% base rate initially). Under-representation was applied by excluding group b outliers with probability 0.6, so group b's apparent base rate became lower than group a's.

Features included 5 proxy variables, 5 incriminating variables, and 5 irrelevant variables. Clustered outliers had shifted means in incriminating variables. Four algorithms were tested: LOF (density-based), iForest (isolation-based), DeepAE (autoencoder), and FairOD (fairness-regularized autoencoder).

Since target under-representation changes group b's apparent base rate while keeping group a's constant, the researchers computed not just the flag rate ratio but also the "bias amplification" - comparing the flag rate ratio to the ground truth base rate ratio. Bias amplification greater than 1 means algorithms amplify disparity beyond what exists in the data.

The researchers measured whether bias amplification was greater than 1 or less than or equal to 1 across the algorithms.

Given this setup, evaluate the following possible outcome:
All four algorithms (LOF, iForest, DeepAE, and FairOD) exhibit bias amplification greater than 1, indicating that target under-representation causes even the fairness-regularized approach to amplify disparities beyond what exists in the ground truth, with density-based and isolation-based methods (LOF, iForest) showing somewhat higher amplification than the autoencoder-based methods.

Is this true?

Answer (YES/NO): NO